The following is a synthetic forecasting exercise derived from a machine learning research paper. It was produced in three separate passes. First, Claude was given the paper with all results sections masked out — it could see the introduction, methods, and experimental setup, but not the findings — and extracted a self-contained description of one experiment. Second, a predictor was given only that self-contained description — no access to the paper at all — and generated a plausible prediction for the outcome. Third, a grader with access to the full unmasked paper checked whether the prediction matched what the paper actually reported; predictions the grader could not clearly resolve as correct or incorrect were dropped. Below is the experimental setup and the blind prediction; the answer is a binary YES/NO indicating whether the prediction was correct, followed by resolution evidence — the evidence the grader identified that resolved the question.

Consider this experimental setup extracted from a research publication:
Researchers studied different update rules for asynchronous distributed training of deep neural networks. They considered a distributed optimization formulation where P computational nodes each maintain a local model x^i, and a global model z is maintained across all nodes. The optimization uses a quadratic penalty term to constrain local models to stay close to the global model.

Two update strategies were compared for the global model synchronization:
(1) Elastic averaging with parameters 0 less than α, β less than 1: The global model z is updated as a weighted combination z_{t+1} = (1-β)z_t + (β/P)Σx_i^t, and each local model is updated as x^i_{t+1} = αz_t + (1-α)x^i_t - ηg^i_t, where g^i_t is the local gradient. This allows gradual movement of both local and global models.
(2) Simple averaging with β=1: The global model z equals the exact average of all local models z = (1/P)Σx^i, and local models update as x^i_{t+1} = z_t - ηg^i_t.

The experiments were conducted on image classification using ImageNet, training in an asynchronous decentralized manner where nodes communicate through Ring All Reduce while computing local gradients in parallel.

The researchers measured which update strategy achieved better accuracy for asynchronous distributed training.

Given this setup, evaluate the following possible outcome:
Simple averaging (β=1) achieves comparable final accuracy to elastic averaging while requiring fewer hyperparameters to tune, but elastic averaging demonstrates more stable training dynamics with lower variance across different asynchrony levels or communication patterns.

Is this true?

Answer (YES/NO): NO